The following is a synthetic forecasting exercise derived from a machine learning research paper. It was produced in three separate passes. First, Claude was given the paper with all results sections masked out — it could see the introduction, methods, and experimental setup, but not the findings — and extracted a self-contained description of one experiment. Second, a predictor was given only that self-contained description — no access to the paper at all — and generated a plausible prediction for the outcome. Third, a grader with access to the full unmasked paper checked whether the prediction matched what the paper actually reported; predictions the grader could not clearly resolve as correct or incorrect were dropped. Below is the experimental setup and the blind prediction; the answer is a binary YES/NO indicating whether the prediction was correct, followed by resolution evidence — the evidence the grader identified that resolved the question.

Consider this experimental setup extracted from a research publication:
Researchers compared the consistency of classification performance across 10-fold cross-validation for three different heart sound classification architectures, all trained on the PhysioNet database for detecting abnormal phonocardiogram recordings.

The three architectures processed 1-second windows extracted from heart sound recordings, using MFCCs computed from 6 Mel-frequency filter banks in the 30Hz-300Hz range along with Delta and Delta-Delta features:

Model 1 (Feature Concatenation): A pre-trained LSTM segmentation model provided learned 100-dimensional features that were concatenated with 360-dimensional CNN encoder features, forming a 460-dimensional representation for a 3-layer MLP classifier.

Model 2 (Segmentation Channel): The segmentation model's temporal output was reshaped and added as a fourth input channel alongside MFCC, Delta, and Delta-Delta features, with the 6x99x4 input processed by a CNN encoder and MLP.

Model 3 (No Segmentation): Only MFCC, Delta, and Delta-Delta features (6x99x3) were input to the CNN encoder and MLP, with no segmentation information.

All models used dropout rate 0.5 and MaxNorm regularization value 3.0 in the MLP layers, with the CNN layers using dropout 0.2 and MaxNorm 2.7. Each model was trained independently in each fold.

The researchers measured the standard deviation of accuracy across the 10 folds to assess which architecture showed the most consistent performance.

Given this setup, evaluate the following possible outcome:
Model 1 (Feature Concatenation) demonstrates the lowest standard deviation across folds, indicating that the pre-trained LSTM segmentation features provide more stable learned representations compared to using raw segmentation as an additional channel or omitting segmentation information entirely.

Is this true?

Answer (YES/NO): NO